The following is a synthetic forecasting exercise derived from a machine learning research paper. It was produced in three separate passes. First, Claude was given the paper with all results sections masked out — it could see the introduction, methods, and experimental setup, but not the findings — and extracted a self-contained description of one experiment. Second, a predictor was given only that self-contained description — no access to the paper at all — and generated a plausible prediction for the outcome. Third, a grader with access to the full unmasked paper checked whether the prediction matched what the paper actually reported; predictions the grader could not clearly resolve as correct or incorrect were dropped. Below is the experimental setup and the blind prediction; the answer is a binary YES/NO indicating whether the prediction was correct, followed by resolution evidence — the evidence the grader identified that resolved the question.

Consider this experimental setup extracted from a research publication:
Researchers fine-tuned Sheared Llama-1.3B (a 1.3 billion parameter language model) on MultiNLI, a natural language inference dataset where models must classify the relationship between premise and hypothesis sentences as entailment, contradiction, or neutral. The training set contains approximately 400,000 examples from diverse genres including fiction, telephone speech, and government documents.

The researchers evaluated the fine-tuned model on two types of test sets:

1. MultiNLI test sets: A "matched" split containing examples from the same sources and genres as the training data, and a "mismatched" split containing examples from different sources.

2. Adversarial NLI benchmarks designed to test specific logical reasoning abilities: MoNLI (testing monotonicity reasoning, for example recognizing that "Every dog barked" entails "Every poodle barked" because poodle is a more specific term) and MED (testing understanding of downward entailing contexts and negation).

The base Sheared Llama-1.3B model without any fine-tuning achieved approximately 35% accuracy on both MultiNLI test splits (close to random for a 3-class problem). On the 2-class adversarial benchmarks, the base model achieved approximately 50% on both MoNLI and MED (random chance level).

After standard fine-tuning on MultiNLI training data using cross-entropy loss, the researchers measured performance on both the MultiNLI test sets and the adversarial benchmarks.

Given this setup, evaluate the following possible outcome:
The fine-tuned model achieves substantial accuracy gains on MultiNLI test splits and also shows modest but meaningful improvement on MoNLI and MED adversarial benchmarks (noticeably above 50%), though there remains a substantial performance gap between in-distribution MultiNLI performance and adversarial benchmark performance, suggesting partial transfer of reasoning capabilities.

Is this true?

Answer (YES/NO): NO